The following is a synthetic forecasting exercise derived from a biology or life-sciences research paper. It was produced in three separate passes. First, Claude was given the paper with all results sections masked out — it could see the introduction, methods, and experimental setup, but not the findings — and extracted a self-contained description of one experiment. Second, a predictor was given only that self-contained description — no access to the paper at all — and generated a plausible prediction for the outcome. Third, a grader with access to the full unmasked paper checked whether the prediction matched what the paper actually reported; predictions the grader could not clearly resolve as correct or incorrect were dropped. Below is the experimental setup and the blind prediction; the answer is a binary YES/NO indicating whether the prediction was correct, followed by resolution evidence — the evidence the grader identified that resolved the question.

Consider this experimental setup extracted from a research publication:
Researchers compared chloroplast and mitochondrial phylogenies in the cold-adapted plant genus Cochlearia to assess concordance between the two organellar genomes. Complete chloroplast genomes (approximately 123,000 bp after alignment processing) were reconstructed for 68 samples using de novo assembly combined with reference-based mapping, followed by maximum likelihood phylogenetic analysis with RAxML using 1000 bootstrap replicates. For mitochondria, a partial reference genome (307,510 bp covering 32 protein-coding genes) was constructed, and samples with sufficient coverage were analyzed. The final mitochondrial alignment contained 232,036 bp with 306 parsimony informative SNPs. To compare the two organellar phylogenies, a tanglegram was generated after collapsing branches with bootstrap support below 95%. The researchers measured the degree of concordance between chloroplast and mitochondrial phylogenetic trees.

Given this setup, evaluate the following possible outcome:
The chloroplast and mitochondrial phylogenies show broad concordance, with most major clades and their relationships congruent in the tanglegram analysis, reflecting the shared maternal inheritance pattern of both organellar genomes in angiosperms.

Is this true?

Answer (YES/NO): YES